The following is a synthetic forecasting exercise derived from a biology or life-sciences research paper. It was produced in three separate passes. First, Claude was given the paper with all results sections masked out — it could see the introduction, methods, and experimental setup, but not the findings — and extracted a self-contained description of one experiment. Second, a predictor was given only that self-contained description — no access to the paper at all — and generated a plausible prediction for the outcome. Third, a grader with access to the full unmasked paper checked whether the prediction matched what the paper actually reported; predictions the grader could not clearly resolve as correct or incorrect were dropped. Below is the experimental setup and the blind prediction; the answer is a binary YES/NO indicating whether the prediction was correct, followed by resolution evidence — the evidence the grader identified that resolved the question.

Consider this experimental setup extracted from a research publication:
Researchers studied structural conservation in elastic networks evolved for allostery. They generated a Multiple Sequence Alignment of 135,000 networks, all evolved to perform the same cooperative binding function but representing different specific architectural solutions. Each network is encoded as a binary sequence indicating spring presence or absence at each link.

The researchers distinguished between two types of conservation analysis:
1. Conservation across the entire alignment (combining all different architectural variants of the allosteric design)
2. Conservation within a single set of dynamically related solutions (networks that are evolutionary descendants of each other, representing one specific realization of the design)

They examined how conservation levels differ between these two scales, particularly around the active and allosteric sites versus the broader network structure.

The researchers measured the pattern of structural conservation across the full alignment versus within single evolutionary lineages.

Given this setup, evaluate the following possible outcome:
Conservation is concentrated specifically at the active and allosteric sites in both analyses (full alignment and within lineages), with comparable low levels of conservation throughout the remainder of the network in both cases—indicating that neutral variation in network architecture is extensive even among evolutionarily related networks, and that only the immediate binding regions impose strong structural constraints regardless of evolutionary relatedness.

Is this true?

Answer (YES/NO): NO